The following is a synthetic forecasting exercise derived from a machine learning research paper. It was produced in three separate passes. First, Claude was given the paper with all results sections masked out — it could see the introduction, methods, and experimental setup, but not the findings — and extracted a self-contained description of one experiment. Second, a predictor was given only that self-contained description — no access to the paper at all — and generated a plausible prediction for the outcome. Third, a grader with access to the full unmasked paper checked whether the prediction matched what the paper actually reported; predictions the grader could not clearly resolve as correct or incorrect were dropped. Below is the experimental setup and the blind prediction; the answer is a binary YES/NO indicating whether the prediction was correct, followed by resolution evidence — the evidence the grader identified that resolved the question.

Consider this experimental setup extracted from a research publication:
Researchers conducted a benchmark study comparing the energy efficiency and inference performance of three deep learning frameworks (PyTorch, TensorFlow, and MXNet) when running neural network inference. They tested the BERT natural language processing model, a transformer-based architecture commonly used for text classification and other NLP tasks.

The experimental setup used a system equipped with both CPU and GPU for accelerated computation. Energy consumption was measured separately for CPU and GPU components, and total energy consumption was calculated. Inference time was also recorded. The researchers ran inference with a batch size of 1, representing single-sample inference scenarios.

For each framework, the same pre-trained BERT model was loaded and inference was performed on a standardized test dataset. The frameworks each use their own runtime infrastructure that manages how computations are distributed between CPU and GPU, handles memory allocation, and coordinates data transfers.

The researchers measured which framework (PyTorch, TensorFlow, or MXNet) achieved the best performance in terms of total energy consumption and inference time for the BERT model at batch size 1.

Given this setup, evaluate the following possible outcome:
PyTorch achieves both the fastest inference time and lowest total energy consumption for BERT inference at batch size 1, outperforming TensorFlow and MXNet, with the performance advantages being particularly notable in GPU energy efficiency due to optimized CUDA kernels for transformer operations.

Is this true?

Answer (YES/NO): NO